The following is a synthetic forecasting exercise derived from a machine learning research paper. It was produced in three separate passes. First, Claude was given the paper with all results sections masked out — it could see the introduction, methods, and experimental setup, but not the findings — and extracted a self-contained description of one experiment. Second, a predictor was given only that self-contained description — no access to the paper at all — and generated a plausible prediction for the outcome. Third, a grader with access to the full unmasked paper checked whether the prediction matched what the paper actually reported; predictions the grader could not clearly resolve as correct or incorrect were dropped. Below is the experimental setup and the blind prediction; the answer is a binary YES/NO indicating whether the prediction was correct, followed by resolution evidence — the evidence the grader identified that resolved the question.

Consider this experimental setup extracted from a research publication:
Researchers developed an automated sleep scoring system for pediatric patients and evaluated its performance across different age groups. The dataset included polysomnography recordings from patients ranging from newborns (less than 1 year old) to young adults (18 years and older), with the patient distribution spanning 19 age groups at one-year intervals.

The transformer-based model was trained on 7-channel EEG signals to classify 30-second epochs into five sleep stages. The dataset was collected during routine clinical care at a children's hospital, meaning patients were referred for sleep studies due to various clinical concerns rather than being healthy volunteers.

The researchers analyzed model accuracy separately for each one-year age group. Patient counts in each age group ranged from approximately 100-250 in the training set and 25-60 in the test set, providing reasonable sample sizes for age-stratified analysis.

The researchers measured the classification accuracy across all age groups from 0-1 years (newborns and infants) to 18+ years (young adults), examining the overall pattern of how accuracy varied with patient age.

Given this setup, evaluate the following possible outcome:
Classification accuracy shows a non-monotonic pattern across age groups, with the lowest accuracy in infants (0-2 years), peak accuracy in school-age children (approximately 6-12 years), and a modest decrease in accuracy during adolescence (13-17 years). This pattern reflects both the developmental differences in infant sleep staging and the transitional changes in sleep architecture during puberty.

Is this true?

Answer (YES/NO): NO